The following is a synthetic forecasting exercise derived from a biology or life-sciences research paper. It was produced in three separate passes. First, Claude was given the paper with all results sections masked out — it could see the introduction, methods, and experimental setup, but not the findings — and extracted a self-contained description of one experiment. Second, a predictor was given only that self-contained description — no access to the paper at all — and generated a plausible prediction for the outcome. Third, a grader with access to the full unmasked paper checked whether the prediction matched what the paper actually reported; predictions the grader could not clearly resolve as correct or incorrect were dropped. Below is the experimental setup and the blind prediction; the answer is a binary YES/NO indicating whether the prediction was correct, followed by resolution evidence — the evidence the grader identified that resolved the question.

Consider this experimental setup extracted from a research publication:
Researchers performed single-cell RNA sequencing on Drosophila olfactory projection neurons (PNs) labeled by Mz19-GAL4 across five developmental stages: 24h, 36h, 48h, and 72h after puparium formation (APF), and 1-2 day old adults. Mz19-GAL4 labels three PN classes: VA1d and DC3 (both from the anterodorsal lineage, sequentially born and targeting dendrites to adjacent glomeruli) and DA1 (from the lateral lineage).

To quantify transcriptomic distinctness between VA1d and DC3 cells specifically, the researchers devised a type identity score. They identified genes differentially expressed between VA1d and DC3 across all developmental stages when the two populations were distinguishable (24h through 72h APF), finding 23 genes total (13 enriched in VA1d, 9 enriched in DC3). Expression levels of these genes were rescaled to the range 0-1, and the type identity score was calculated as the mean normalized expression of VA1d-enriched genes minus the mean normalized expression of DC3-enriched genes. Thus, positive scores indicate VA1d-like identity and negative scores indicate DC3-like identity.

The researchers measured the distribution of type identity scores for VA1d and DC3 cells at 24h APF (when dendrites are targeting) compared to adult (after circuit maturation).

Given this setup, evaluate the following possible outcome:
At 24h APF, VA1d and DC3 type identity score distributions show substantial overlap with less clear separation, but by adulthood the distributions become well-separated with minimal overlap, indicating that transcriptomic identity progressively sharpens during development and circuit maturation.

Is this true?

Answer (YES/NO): NO